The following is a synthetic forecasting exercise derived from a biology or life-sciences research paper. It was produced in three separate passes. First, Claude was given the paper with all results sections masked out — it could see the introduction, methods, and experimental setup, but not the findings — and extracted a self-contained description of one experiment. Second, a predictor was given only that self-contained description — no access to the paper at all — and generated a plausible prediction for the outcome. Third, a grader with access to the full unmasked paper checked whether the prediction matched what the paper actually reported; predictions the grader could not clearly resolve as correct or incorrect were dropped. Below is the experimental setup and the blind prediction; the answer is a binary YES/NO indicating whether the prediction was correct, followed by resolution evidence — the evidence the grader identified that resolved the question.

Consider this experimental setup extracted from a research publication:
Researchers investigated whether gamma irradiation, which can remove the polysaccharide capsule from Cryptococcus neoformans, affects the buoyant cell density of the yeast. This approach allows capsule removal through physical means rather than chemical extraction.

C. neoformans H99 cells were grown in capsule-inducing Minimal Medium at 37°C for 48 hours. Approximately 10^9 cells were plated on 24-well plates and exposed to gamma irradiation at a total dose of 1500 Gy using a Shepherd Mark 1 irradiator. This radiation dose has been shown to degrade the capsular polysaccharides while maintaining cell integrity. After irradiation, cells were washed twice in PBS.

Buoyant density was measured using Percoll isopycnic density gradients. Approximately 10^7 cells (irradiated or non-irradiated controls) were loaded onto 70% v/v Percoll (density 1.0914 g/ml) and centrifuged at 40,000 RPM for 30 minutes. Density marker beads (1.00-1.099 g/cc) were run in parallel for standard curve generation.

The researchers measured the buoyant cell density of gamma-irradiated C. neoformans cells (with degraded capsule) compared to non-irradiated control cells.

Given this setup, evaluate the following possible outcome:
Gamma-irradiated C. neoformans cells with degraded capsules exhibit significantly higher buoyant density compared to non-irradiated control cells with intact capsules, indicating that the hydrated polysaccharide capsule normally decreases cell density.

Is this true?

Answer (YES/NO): YES